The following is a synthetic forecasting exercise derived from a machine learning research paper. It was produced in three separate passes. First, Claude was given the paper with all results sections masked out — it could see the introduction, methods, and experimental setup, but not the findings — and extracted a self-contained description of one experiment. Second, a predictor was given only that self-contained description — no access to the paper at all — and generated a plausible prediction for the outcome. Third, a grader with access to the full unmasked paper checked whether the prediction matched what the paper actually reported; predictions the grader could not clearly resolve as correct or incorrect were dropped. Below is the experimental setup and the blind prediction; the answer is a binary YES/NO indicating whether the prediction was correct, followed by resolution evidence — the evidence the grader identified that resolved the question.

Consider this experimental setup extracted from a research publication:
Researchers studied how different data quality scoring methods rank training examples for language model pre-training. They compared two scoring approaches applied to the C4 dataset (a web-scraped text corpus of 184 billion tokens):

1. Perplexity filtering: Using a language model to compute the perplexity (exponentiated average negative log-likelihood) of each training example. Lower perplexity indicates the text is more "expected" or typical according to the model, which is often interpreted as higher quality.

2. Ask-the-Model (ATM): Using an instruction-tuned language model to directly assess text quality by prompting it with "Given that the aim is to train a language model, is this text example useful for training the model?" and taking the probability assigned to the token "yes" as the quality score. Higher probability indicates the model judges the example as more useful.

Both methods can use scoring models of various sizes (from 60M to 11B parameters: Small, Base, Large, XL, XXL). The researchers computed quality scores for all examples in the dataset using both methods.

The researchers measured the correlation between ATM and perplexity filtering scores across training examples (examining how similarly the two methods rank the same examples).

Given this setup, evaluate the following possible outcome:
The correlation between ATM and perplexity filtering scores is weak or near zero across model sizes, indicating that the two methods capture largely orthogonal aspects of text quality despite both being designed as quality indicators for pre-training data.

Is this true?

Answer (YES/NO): YES